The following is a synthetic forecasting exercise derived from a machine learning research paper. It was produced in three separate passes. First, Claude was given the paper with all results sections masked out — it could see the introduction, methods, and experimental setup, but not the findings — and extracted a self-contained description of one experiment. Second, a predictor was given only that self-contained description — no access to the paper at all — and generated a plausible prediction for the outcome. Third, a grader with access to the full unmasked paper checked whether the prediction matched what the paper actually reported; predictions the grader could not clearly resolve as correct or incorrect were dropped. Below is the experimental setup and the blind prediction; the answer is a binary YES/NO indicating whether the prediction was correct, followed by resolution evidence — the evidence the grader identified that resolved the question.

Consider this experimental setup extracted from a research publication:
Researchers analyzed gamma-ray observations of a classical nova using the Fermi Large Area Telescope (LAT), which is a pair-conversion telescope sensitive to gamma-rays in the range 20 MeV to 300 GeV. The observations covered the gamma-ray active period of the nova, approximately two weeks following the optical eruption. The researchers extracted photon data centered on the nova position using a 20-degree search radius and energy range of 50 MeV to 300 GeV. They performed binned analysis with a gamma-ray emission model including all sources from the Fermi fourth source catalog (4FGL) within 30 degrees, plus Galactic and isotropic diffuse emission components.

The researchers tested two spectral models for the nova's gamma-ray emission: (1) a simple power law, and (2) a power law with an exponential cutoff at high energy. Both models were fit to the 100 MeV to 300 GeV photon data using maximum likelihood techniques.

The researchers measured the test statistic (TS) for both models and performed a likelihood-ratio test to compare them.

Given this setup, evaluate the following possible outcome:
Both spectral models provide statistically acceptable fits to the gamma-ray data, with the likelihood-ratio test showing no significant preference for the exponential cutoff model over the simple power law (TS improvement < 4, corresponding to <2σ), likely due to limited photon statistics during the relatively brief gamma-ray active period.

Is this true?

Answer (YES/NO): NO